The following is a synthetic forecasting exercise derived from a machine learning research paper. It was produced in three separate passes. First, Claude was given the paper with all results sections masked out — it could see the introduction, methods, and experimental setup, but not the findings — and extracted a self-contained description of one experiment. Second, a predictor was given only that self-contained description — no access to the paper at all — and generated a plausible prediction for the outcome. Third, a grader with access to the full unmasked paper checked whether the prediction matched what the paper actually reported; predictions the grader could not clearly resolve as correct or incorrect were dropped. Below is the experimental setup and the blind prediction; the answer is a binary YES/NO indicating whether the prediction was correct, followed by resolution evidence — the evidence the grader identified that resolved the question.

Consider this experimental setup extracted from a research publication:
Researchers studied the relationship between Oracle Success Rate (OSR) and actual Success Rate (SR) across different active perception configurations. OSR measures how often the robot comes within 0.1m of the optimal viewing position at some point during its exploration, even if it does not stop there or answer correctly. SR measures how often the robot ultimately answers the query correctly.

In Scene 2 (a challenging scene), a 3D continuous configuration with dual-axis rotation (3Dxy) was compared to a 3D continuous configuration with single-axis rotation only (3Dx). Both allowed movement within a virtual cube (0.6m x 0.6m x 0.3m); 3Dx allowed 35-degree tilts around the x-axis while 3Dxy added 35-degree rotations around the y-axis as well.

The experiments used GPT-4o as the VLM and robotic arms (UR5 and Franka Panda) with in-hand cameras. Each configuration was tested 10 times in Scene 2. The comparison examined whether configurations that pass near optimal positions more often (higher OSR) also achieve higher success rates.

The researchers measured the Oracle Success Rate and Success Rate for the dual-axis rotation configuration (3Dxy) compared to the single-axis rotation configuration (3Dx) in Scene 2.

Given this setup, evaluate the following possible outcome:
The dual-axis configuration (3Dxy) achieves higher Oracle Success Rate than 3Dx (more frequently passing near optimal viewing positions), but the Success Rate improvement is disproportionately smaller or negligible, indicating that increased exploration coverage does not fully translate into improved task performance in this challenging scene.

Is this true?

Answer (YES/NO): NO